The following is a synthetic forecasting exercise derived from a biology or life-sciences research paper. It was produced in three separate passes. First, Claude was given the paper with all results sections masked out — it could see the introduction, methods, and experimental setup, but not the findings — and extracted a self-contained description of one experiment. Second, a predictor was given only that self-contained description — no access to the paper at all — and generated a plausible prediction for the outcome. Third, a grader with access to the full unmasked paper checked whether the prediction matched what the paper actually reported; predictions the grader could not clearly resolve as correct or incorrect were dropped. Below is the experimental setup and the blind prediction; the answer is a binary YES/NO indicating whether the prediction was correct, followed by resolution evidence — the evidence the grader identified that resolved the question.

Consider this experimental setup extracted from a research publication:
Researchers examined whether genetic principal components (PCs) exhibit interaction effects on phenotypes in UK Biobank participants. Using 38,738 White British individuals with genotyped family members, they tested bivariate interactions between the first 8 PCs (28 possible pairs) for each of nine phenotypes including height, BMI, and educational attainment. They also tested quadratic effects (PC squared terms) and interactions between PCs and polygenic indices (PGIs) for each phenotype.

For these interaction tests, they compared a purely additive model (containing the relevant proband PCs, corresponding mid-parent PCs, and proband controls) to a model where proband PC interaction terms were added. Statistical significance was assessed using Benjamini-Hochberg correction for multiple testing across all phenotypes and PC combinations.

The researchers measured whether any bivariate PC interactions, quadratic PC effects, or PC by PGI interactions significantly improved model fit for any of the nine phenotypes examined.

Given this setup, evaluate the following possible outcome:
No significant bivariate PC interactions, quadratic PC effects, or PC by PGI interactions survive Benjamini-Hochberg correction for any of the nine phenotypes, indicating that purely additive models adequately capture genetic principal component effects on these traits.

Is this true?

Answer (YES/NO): NO